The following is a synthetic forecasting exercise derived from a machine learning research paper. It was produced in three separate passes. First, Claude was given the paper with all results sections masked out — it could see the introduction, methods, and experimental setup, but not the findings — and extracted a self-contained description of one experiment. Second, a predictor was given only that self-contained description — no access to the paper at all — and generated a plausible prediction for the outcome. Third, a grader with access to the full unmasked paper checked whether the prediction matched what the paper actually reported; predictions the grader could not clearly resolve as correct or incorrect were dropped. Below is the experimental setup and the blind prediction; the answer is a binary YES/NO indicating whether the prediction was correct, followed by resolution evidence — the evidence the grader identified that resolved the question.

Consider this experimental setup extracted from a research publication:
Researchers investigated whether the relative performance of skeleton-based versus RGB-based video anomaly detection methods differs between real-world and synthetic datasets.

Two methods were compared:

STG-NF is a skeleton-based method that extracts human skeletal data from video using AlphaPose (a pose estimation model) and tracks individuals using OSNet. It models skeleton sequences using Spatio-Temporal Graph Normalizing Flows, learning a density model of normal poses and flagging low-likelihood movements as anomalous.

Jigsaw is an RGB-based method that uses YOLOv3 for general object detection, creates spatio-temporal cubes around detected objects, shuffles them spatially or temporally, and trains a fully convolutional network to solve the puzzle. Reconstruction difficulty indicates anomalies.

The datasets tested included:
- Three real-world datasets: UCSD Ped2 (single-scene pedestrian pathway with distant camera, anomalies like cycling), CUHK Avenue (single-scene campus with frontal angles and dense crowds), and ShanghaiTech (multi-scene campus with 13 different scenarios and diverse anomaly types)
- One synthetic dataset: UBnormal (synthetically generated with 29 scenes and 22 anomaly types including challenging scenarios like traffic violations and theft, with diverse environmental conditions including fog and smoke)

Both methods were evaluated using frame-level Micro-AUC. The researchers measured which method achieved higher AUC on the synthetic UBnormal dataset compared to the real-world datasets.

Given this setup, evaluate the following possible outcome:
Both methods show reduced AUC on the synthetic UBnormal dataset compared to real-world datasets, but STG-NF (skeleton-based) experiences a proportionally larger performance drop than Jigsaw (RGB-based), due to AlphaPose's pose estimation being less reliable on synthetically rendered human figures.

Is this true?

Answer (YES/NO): NO